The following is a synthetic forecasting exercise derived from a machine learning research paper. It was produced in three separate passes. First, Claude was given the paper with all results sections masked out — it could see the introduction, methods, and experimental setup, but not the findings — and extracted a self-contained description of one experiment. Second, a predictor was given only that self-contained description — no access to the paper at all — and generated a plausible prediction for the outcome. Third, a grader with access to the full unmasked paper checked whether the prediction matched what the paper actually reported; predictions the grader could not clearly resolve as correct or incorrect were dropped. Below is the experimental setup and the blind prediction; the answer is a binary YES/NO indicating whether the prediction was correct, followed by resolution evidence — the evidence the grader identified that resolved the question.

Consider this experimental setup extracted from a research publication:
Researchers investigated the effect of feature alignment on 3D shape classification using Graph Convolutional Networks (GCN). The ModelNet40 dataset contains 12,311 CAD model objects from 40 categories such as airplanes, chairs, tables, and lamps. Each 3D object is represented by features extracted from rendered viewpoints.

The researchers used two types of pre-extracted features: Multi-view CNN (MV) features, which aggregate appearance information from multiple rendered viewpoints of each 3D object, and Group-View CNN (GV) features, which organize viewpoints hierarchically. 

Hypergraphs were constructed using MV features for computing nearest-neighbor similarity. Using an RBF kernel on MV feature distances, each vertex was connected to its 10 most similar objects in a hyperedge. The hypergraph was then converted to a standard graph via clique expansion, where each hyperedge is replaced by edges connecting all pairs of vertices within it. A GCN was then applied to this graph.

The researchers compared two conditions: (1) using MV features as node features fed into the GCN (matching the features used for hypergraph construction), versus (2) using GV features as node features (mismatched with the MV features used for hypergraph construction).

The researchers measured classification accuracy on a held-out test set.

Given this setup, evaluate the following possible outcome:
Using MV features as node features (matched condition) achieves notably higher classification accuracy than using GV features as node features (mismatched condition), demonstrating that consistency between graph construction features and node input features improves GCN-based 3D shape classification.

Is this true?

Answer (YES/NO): YES